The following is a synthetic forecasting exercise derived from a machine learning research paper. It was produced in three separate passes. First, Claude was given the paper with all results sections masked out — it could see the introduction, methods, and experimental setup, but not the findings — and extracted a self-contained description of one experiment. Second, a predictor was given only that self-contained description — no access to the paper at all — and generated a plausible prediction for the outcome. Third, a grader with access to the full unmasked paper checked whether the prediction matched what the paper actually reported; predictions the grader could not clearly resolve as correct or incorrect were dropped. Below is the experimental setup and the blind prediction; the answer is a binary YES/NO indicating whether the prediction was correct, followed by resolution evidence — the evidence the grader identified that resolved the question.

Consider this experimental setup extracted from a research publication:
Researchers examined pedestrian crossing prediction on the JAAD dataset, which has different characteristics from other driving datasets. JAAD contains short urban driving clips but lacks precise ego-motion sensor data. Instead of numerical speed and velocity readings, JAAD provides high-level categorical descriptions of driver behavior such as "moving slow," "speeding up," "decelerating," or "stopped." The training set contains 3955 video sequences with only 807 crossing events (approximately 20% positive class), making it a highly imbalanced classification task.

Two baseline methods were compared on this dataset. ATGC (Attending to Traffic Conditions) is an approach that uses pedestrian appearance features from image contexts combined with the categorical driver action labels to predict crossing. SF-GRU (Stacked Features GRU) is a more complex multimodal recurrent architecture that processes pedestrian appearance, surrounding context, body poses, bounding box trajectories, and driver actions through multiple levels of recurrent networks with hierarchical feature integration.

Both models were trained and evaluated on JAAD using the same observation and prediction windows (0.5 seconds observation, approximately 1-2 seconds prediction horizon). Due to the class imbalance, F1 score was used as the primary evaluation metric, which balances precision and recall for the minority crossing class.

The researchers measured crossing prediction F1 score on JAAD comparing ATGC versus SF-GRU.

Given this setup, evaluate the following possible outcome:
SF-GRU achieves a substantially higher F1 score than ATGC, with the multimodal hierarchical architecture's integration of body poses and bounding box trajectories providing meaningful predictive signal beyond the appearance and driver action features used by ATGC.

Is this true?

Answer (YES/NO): NO